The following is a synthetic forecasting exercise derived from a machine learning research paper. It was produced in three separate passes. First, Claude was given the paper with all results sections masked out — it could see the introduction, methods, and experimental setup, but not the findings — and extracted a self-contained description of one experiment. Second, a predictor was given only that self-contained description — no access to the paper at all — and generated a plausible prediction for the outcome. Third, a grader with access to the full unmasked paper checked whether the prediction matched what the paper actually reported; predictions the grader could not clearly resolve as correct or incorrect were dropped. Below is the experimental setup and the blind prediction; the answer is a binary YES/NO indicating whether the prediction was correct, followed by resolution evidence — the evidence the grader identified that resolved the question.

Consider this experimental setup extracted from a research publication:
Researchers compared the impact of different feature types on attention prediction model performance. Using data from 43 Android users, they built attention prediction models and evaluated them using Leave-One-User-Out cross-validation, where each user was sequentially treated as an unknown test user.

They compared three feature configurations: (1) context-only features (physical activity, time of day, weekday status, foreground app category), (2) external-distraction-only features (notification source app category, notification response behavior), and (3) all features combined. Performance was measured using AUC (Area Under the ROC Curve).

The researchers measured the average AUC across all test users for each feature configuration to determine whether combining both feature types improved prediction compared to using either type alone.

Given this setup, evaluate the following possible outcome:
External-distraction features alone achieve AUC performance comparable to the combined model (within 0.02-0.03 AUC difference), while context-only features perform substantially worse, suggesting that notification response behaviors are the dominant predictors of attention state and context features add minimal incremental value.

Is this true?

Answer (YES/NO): NO